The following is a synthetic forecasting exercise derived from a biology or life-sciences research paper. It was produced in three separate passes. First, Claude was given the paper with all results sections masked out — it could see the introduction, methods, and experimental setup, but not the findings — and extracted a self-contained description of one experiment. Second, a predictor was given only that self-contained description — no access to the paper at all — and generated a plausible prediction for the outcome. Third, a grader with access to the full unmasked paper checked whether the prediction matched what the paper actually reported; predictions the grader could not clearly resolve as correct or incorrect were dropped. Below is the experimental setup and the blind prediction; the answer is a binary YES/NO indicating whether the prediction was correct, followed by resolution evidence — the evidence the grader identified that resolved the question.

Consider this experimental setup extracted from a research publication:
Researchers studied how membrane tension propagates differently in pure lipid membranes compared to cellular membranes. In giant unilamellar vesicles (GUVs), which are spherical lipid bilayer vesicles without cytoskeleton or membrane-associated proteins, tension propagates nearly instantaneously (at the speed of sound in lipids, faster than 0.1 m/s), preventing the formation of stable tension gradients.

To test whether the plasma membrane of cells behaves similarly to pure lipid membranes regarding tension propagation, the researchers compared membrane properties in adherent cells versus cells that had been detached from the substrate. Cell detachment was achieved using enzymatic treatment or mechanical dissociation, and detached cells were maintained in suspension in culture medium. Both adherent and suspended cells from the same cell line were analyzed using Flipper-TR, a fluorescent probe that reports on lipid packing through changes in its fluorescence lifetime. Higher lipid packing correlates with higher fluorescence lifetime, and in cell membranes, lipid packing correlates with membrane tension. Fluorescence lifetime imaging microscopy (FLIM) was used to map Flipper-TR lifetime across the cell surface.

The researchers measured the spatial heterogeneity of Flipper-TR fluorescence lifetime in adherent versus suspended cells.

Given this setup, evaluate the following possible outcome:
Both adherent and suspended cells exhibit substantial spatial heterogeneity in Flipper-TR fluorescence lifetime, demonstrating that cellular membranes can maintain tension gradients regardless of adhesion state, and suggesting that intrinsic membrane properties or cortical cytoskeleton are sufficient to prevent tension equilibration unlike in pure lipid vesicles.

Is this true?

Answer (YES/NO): NO